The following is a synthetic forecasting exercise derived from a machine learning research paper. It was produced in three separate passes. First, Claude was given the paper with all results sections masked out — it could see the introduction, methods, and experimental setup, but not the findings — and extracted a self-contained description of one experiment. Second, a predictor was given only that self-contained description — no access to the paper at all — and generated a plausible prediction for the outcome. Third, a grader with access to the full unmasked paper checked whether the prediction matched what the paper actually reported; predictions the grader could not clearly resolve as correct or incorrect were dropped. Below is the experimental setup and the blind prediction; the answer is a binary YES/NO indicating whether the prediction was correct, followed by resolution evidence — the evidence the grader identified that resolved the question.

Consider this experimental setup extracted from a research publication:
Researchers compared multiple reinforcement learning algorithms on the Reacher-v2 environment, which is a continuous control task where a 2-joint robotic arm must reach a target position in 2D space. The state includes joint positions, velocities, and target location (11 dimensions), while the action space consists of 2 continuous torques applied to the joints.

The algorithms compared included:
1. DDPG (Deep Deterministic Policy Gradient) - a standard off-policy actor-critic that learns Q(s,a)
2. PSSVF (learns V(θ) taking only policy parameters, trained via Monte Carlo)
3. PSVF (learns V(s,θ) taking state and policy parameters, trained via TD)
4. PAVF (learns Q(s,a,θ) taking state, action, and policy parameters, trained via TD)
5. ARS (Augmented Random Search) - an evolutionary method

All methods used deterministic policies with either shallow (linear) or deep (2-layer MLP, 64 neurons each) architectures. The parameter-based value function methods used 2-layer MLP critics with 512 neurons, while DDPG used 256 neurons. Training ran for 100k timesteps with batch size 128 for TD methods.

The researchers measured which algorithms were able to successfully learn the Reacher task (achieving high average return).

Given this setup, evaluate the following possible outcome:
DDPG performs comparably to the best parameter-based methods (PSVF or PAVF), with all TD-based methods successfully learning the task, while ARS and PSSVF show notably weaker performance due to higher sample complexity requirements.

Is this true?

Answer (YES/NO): NO